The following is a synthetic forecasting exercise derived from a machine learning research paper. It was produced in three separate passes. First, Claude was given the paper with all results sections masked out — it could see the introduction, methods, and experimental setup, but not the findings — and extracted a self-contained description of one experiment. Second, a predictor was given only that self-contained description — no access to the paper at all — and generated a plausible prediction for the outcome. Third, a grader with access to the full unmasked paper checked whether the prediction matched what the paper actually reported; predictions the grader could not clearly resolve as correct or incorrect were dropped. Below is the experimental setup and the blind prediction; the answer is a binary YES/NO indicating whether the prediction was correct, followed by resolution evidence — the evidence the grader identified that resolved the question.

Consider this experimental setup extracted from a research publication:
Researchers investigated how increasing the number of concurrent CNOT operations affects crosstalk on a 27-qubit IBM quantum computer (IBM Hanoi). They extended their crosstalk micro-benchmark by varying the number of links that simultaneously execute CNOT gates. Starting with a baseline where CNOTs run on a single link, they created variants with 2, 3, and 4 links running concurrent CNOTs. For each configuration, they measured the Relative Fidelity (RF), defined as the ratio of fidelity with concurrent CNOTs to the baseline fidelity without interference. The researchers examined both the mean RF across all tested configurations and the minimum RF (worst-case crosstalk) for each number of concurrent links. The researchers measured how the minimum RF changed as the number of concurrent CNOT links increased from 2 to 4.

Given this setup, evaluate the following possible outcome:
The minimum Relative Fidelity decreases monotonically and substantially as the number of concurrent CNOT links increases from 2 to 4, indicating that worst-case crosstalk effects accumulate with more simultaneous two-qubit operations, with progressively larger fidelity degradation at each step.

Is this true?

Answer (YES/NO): NO